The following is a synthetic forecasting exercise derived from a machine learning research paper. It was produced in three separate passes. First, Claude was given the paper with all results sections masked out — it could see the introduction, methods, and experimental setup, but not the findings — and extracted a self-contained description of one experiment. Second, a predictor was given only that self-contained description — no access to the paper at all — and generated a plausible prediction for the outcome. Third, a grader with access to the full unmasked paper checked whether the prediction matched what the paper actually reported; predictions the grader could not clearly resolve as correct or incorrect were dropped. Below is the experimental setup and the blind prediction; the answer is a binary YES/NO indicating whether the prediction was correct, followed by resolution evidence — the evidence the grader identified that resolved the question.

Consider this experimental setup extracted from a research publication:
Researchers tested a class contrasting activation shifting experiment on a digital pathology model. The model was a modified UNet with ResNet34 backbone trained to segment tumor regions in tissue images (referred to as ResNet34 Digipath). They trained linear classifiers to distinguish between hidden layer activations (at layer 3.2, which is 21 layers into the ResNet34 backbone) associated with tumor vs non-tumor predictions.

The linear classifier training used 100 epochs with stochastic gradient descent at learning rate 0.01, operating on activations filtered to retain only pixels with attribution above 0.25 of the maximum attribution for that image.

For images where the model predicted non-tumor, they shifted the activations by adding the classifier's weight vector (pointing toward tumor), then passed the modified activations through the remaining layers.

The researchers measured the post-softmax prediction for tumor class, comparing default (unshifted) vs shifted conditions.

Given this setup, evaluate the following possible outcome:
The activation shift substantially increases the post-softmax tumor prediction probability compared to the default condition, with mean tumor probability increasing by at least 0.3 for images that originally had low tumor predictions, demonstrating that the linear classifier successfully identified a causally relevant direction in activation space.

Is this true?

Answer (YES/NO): YES